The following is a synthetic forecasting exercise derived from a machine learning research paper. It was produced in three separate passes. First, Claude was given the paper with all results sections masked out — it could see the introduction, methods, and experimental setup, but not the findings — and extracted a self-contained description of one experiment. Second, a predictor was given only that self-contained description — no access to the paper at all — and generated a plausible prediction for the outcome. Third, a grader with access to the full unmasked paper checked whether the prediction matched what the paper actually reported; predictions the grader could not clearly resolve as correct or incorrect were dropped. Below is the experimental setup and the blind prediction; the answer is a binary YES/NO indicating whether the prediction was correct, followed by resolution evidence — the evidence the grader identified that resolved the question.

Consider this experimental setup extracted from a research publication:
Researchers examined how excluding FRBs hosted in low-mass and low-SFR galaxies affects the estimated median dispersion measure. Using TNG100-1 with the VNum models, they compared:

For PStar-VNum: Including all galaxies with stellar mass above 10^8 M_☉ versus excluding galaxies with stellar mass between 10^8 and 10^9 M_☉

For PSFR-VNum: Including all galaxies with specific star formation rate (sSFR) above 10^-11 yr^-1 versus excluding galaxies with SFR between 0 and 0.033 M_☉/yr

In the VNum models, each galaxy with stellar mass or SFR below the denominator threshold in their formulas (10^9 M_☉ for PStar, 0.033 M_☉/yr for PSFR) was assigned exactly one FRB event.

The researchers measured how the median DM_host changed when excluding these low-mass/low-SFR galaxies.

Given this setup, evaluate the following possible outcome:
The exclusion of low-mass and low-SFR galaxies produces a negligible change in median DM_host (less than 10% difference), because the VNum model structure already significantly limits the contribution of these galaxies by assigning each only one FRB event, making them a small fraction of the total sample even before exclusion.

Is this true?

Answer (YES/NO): YES